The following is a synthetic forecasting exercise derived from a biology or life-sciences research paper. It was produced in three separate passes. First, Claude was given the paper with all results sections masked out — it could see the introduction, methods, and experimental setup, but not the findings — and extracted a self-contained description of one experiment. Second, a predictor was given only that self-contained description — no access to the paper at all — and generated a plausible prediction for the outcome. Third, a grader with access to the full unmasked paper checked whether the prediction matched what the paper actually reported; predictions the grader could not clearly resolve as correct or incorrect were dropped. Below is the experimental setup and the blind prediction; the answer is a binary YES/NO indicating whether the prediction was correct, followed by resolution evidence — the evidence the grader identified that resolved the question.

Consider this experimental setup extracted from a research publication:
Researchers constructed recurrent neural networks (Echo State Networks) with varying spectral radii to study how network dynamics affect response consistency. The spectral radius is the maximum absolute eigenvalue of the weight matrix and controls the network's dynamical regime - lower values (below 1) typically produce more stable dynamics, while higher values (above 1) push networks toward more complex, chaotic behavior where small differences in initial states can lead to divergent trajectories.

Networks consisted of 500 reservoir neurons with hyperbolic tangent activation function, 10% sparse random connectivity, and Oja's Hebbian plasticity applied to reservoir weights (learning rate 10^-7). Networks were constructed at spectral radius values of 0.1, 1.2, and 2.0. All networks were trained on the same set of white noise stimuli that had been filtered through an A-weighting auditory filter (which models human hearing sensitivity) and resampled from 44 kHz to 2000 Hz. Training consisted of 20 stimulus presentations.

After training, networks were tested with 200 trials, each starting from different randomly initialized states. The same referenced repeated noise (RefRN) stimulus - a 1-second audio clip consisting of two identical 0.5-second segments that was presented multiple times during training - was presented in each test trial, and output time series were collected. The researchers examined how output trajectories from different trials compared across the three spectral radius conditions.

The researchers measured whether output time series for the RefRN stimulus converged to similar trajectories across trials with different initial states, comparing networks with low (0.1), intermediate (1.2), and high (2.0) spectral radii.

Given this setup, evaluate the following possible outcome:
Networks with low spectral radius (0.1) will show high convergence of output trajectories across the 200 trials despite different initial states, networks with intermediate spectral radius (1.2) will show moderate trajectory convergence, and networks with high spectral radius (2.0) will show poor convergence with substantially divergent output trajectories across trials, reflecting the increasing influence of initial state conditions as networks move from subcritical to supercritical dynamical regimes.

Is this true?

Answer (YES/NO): YES